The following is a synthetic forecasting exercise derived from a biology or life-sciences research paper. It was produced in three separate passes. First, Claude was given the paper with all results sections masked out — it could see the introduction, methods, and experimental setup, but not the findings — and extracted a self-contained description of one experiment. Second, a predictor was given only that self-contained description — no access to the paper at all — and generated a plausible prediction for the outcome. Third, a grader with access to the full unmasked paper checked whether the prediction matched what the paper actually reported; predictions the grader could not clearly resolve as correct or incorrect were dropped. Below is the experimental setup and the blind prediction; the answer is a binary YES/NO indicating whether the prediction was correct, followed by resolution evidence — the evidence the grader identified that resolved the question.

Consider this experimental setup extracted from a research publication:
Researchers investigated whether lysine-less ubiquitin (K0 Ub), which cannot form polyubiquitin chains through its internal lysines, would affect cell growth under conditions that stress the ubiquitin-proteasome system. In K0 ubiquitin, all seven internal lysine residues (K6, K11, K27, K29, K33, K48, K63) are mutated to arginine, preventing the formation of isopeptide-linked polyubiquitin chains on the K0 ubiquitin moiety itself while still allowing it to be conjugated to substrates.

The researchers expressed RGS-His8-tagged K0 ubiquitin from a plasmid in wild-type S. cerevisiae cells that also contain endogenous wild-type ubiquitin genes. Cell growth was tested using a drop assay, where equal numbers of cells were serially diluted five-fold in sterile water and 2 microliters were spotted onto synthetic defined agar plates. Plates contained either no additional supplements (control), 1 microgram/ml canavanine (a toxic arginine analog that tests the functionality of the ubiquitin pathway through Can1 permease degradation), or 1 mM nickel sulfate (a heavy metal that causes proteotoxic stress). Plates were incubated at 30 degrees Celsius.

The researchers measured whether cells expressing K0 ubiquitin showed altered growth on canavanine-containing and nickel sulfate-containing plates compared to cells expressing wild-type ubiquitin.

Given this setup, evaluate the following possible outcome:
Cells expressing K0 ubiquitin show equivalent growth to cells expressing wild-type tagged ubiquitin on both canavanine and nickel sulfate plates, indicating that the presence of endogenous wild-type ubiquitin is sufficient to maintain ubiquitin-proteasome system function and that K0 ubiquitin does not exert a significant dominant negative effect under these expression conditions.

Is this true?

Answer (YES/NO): NO